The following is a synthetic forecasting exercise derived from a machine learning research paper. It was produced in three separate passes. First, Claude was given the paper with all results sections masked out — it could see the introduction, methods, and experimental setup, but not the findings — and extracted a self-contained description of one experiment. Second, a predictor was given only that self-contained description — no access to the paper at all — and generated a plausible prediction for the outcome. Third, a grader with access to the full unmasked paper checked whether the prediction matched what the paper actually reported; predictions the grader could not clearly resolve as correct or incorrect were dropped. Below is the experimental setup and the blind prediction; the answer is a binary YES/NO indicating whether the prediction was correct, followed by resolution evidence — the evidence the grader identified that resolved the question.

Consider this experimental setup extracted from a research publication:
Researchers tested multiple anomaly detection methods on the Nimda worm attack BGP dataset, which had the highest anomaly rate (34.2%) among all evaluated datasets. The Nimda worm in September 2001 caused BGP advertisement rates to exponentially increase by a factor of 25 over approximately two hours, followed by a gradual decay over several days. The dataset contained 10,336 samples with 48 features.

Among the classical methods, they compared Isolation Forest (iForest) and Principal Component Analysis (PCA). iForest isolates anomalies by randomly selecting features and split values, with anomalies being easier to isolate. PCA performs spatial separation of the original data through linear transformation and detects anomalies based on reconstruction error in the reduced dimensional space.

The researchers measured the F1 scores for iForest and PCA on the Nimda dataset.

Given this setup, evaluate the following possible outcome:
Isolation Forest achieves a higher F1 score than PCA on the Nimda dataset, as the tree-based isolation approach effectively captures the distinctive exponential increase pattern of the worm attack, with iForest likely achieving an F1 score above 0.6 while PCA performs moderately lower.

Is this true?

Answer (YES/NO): NO